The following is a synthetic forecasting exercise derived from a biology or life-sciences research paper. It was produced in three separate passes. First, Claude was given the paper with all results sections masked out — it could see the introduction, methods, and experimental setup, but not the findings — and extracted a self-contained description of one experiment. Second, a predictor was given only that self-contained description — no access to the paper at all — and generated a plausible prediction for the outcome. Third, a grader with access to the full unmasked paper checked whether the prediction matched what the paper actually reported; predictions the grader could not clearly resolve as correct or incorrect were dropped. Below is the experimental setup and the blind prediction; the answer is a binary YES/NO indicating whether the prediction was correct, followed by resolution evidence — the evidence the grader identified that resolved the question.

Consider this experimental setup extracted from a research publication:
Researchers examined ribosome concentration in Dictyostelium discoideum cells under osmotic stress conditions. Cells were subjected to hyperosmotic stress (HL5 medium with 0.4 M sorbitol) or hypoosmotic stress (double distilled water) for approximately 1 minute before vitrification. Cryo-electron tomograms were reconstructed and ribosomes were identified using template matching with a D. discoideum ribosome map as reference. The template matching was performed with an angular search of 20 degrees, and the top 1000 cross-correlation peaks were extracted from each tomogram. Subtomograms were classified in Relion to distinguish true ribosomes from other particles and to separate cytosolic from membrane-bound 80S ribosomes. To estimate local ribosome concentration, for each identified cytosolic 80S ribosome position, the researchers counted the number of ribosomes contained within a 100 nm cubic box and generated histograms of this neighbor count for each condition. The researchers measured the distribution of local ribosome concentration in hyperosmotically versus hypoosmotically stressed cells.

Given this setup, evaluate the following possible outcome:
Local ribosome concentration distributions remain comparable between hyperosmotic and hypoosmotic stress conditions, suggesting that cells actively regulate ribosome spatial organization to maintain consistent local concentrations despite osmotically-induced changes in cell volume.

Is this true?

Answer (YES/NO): NO